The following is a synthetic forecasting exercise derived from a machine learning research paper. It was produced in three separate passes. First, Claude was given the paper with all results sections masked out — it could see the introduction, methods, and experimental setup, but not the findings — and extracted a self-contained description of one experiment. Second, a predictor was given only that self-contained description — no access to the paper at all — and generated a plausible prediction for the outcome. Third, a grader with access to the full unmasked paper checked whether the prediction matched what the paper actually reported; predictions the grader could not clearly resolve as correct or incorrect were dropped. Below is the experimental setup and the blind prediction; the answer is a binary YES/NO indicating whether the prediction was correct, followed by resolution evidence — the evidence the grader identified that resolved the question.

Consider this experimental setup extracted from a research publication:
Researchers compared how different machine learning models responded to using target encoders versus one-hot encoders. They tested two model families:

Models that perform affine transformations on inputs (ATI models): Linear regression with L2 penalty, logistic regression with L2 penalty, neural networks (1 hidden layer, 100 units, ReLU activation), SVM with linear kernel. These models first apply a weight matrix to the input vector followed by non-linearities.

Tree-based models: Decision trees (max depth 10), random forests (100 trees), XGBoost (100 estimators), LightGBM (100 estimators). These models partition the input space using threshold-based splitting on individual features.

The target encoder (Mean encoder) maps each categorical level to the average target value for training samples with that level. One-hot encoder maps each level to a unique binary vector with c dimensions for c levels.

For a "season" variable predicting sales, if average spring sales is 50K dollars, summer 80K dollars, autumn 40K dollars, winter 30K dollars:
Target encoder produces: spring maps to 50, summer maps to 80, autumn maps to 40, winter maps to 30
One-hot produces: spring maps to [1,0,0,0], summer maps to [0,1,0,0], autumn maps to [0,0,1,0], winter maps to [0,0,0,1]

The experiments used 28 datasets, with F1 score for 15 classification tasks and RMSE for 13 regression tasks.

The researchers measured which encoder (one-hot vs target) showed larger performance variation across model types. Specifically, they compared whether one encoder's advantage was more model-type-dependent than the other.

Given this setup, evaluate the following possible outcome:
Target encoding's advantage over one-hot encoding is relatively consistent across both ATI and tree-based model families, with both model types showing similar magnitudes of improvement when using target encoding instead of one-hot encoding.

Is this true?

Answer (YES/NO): NO